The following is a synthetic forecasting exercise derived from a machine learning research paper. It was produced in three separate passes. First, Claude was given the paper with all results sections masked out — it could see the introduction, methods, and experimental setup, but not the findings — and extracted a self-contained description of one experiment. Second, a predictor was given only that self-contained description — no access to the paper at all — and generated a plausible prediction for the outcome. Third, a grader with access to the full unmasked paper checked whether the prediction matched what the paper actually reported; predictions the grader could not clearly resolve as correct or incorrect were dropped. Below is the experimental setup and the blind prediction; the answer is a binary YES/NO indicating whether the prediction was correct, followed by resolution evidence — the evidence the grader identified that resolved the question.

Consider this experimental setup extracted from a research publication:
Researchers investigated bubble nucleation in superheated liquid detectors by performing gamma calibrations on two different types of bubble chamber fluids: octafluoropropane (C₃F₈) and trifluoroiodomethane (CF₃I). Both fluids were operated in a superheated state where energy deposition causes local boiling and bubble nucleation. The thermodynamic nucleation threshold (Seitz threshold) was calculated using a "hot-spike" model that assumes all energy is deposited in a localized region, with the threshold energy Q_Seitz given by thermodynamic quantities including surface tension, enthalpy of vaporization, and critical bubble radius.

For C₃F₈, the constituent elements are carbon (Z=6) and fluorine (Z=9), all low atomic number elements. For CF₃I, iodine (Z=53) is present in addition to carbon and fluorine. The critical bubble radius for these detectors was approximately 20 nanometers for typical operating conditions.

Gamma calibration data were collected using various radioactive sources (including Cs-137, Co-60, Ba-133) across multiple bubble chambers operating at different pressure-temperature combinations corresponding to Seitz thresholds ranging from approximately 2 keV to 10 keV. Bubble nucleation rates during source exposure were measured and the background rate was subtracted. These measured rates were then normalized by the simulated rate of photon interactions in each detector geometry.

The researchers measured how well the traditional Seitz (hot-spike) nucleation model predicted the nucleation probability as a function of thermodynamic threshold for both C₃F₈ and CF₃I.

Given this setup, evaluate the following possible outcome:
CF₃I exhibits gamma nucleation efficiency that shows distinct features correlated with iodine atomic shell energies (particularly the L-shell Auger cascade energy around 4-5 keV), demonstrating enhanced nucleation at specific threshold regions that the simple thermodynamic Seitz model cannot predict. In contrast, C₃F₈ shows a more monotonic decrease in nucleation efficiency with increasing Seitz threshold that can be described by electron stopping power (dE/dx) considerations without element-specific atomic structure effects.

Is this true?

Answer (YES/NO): NO